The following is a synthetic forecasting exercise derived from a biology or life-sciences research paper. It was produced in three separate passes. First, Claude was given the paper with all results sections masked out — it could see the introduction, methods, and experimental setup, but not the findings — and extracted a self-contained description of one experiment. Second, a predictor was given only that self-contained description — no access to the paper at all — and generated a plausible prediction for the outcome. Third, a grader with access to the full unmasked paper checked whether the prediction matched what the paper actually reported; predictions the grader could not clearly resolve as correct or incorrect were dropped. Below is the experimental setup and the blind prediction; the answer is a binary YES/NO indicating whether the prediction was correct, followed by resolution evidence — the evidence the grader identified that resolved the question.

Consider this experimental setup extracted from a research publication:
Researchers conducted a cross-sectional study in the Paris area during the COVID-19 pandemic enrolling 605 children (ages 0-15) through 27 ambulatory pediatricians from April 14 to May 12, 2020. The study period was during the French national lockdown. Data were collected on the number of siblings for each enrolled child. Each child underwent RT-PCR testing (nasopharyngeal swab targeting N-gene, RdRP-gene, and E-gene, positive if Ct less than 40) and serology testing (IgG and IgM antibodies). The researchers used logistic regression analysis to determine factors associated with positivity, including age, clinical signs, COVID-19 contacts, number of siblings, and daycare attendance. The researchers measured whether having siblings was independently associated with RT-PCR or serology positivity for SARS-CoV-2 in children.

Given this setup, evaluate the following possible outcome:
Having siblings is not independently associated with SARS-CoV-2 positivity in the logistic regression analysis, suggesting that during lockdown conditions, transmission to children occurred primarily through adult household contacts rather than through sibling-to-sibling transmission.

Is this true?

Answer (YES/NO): YES